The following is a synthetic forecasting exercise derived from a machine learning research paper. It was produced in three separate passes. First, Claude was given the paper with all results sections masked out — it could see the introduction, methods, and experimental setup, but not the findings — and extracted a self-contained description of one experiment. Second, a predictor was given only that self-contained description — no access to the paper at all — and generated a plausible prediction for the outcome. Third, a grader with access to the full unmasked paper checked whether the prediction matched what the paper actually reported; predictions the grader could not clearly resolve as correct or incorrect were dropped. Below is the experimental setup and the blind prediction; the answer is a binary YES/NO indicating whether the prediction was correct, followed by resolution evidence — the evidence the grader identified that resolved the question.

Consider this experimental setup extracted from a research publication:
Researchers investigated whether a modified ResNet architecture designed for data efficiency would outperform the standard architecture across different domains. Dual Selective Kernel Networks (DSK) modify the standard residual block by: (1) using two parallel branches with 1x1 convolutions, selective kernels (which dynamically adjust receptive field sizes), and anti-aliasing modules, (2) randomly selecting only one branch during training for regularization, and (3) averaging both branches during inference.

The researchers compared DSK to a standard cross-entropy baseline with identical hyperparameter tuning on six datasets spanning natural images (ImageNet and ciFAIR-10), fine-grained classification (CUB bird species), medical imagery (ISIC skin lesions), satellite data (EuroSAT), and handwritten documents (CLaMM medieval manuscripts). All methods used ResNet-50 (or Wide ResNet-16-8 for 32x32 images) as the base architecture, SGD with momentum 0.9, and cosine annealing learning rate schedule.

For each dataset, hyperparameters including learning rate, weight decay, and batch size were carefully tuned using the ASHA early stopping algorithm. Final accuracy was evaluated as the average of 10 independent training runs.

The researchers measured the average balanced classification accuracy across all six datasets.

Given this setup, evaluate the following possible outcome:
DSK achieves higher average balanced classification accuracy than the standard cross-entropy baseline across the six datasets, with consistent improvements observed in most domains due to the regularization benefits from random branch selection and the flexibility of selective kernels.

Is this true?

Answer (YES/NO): NO